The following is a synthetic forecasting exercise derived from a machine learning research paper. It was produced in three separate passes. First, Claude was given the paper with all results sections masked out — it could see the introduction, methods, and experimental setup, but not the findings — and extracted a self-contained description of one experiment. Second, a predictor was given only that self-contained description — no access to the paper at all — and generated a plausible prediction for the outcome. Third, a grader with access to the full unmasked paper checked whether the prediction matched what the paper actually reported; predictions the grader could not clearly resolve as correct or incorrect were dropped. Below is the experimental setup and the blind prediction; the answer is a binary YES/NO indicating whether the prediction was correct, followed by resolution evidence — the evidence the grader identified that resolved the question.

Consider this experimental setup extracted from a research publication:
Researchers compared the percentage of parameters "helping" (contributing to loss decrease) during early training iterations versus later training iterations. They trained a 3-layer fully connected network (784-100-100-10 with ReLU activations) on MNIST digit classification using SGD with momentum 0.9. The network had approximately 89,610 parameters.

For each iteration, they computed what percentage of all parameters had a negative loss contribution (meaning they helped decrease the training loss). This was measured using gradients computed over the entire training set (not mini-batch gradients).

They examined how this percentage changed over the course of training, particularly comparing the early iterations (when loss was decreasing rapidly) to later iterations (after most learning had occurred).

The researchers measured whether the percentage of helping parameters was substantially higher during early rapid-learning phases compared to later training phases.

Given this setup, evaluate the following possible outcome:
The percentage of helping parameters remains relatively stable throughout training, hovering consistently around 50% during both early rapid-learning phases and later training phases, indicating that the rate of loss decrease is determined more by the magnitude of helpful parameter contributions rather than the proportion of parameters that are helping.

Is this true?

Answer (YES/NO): NO